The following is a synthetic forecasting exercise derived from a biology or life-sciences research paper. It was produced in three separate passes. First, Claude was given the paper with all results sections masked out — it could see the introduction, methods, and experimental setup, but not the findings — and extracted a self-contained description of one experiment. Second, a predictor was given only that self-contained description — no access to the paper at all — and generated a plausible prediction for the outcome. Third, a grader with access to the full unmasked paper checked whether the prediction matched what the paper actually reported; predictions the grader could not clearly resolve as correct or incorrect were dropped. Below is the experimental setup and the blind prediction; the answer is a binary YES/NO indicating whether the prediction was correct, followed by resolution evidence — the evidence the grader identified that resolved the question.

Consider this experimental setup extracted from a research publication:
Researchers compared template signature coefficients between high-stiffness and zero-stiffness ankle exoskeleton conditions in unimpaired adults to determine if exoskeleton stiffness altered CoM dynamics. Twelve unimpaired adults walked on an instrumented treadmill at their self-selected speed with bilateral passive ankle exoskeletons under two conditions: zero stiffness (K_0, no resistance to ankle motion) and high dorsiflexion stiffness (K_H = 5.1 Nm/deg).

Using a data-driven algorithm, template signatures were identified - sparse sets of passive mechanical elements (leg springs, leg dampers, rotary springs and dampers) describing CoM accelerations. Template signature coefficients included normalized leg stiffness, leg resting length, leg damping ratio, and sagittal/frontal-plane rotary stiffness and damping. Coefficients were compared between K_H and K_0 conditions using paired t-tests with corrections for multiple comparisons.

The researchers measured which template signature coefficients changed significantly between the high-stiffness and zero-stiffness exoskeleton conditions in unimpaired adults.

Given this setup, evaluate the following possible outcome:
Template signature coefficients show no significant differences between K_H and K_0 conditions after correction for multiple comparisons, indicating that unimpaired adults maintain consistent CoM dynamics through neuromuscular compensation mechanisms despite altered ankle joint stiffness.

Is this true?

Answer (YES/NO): YES